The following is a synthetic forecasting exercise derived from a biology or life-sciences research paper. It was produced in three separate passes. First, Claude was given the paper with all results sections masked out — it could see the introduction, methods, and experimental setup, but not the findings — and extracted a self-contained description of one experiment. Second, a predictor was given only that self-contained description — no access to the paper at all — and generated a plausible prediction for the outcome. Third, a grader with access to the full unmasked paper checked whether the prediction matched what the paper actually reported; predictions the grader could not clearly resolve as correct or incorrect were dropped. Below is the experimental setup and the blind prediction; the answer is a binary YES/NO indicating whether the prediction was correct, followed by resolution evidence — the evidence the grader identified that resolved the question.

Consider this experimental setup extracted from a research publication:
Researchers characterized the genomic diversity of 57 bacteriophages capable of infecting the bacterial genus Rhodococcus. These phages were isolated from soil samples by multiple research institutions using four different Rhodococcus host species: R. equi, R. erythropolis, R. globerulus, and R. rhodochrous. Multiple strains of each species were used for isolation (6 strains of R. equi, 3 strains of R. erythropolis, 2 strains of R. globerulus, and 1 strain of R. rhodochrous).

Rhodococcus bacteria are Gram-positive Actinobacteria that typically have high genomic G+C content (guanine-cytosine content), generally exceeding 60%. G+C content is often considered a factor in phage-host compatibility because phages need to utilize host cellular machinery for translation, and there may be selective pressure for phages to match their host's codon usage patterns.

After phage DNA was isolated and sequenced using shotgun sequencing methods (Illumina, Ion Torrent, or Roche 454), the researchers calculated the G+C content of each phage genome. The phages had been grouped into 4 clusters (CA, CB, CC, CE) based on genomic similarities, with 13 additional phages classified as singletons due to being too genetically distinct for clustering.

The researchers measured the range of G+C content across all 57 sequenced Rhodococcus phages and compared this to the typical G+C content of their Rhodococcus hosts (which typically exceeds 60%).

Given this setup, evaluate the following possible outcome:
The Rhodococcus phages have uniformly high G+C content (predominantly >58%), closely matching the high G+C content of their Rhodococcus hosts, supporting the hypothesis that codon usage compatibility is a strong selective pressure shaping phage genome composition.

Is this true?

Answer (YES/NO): NO